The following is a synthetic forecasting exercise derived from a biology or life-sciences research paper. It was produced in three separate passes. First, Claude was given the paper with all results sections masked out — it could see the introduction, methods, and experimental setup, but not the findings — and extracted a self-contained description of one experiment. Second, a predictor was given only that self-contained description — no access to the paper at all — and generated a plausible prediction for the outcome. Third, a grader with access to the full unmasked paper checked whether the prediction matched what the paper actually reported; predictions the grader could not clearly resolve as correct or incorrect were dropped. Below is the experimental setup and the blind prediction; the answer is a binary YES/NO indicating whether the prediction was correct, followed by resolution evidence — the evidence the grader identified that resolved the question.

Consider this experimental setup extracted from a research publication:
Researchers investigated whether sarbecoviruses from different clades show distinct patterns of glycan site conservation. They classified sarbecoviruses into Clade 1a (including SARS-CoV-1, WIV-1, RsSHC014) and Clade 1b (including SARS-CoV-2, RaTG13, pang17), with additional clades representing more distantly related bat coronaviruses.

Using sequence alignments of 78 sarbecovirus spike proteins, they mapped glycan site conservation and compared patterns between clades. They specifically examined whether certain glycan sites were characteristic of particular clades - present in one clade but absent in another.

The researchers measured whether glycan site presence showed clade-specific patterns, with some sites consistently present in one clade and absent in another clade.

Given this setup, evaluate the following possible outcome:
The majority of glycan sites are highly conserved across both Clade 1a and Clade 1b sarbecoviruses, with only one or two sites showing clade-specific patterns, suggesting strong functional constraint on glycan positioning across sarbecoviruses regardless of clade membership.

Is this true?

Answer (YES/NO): NO